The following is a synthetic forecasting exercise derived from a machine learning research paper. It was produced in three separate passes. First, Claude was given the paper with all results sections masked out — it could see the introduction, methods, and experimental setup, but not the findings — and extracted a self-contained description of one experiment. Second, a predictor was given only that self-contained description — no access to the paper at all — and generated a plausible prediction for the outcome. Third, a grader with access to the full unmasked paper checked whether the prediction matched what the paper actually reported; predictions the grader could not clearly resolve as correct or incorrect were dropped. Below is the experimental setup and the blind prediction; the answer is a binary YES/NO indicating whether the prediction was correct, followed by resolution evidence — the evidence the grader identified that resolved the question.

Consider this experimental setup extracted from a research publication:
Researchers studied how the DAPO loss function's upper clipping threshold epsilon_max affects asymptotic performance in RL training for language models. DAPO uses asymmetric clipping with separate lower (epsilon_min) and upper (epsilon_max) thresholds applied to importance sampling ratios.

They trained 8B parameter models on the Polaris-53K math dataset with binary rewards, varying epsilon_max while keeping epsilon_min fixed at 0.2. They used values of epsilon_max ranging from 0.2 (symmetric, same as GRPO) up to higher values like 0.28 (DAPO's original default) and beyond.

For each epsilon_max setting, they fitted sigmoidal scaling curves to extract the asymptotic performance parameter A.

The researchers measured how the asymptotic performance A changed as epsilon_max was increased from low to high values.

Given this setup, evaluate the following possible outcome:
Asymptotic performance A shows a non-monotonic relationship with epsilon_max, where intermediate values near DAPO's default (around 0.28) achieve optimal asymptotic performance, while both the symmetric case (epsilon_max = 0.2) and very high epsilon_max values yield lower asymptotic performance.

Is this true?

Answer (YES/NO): YES